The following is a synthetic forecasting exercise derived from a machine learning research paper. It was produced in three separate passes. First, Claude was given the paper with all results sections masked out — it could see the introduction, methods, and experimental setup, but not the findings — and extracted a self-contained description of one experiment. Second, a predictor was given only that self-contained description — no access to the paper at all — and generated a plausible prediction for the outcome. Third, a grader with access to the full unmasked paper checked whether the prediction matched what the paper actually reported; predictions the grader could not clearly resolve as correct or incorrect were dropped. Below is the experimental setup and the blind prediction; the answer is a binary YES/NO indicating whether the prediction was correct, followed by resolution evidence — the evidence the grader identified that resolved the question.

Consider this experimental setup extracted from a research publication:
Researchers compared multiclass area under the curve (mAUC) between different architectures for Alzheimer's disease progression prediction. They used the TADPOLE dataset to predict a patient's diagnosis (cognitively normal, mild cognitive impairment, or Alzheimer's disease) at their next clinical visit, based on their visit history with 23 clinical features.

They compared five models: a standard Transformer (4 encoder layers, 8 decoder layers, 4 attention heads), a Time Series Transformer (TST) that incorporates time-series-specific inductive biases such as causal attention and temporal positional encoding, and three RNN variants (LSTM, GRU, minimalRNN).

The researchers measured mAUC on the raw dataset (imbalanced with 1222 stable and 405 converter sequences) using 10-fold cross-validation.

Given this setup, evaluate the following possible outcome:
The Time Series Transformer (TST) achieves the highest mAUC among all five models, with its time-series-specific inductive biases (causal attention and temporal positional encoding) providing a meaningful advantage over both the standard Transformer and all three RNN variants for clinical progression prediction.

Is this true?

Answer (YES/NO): YES